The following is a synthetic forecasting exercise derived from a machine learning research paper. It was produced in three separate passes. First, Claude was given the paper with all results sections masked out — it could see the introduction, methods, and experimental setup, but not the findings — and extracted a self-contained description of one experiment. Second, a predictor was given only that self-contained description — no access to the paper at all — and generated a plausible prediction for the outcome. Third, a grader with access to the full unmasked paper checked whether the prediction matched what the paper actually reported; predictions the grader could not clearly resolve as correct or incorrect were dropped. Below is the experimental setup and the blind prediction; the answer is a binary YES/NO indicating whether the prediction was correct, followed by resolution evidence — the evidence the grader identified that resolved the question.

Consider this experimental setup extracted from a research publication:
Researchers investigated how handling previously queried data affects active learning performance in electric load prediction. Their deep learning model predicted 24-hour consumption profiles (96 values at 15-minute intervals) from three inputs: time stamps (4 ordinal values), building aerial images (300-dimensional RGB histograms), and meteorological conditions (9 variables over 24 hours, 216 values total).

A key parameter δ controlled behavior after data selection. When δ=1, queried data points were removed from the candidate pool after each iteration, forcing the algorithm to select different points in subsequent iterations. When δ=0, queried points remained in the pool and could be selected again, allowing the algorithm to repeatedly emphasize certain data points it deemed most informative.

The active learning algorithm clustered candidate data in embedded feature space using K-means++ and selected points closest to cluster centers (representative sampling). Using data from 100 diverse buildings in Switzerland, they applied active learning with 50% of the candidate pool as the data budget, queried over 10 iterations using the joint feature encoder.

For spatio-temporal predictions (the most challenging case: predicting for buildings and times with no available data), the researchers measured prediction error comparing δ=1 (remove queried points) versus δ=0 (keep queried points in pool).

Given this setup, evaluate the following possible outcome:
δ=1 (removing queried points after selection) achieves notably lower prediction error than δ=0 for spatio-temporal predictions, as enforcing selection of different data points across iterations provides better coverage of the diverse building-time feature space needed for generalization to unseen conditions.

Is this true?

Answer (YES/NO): YES